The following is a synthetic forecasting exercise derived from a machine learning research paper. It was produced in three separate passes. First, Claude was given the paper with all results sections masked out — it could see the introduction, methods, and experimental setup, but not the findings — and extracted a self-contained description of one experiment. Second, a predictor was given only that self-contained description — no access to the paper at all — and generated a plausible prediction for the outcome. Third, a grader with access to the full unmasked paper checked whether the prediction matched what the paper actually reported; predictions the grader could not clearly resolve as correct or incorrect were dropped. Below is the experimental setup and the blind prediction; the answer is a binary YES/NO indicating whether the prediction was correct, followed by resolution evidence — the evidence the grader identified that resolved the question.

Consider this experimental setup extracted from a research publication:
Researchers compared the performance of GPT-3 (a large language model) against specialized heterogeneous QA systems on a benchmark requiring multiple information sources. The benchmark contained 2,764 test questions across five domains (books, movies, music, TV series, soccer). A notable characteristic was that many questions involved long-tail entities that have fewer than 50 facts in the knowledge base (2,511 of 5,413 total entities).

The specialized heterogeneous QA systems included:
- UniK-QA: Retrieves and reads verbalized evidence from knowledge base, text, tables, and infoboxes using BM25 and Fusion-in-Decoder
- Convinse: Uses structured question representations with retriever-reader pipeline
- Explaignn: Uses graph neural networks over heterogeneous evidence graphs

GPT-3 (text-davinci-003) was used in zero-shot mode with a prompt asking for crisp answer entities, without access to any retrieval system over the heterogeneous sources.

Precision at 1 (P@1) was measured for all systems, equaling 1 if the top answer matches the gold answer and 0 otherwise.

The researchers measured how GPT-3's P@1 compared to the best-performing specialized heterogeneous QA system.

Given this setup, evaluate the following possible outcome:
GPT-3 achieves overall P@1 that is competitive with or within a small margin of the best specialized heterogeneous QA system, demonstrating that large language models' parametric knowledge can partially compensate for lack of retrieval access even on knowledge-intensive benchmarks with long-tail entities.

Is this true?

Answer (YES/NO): NO